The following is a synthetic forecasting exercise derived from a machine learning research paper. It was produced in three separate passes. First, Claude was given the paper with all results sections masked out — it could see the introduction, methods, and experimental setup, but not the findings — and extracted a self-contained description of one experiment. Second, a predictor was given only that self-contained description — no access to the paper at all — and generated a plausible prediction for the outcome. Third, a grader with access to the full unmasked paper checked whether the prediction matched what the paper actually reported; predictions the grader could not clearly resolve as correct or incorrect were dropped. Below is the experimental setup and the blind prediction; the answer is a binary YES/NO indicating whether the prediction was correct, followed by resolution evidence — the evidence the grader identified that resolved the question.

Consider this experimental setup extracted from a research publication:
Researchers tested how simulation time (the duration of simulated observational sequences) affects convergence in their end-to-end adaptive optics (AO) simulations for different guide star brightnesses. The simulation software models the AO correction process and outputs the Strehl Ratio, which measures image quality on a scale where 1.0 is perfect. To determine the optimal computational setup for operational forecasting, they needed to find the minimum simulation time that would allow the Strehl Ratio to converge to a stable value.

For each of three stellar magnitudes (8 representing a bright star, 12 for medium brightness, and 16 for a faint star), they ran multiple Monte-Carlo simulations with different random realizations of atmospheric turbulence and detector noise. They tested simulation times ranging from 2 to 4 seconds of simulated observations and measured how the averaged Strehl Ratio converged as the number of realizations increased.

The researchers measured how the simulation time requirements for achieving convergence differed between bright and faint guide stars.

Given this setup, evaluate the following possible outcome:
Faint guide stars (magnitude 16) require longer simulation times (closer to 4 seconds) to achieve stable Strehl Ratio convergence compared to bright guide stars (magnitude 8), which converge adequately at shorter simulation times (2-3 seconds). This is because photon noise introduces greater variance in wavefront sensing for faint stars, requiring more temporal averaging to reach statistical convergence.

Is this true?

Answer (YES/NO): NO